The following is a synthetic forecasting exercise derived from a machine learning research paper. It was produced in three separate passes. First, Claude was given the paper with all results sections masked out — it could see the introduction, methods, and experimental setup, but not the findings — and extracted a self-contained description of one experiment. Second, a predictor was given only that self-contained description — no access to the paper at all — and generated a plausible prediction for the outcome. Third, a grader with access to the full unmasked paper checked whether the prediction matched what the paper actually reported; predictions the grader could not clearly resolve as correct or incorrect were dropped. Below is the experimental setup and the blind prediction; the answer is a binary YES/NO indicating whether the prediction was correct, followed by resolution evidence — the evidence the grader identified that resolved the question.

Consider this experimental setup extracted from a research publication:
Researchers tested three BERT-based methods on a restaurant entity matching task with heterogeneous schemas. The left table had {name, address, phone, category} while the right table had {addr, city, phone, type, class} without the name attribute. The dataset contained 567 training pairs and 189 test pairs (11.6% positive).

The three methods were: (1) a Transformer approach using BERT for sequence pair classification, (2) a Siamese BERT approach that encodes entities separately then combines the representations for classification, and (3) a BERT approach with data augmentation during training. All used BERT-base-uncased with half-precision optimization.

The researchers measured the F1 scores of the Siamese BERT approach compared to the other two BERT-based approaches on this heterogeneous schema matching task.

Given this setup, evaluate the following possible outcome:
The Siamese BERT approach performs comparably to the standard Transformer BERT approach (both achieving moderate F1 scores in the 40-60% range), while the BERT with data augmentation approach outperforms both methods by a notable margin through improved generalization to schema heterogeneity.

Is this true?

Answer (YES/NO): NO